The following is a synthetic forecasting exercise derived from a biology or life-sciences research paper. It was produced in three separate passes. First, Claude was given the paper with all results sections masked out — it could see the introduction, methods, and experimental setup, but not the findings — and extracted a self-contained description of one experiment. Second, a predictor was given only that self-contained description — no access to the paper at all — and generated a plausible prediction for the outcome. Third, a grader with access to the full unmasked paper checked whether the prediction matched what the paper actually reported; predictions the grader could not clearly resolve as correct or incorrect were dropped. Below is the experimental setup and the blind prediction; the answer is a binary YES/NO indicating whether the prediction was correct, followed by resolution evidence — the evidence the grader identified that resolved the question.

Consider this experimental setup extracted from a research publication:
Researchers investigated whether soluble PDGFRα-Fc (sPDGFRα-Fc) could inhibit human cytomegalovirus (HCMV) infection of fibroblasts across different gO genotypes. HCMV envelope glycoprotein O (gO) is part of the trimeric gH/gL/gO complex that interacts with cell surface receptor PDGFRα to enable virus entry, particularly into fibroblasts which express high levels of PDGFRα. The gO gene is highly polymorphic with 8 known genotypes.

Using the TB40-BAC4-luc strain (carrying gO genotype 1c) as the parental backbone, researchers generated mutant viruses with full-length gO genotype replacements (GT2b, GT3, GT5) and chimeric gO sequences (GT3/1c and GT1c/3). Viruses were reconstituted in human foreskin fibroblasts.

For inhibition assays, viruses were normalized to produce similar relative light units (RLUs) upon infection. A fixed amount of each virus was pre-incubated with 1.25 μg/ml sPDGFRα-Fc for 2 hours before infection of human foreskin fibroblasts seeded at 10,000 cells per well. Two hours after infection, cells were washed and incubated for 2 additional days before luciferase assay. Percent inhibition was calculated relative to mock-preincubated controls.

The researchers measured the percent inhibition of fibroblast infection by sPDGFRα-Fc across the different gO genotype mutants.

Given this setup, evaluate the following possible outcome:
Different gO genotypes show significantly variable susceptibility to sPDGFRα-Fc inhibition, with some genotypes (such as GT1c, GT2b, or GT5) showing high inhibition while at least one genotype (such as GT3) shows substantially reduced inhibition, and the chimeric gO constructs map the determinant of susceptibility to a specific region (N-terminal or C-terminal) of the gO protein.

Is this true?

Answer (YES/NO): NO